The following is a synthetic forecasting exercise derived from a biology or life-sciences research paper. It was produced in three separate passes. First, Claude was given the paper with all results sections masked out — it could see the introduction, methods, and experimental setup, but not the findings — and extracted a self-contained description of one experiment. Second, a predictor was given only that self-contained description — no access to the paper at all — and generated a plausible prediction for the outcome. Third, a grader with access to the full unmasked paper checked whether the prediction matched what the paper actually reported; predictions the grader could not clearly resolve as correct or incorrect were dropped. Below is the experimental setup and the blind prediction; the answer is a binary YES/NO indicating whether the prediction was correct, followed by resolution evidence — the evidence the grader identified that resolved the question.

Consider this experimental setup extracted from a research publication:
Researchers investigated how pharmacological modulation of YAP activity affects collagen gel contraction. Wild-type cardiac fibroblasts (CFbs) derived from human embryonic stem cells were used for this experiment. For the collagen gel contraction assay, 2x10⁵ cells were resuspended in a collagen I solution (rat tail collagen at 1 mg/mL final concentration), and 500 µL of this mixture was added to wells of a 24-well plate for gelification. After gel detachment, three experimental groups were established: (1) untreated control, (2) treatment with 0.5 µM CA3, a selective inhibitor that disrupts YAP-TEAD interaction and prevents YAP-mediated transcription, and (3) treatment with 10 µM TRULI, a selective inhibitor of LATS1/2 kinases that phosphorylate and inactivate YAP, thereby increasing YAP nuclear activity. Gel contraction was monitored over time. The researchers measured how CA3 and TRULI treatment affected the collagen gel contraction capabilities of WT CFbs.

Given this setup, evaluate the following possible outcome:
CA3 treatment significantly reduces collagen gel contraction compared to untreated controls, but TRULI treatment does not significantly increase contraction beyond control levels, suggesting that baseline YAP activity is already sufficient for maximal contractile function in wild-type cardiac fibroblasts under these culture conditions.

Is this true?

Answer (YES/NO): NO